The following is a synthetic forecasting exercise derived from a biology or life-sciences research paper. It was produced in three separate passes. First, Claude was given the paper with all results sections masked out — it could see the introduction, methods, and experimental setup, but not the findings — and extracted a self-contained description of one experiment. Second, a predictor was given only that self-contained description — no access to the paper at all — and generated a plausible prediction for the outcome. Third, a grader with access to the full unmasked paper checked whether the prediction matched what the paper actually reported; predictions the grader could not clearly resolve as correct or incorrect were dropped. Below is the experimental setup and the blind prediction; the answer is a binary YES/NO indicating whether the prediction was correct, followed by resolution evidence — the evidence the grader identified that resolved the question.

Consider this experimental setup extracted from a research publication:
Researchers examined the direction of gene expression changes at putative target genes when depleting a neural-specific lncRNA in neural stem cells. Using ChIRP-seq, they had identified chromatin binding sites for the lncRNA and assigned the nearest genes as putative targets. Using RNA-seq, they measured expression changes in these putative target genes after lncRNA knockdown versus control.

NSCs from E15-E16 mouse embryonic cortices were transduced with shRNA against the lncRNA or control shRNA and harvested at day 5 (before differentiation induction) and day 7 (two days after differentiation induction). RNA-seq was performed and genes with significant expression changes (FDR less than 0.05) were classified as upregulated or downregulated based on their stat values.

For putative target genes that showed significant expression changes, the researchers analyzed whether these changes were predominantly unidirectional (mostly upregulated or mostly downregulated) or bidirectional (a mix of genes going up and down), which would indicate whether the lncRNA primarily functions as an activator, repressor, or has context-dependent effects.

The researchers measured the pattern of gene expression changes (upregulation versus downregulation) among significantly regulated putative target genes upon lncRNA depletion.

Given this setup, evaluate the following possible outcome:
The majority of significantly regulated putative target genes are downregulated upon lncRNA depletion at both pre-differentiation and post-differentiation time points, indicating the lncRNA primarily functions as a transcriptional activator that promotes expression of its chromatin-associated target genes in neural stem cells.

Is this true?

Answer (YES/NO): NO